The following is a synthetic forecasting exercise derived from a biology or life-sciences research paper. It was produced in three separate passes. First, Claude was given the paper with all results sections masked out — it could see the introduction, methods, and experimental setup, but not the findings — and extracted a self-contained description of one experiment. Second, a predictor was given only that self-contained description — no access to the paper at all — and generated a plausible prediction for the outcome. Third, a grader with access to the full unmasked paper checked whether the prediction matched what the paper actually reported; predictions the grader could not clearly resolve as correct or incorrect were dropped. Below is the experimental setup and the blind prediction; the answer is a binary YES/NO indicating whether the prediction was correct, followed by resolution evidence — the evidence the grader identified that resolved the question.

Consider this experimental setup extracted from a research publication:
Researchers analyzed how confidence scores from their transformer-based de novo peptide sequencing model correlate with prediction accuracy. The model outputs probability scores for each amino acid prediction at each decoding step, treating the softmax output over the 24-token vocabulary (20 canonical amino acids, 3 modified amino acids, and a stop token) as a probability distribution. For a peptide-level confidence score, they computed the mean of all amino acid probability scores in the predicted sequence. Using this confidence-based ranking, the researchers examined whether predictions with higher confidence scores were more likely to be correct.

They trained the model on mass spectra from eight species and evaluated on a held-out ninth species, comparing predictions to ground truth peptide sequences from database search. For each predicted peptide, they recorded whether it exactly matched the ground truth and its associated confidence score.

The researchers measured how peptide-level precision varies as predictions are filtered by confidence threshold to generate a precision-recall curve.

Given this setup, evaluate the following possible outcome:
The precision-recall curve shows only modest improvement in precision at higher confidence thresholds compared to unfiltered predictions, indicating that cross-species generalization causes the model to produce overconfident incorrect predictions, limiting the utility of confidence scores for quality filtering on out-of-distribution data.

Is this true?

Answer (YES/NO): NO